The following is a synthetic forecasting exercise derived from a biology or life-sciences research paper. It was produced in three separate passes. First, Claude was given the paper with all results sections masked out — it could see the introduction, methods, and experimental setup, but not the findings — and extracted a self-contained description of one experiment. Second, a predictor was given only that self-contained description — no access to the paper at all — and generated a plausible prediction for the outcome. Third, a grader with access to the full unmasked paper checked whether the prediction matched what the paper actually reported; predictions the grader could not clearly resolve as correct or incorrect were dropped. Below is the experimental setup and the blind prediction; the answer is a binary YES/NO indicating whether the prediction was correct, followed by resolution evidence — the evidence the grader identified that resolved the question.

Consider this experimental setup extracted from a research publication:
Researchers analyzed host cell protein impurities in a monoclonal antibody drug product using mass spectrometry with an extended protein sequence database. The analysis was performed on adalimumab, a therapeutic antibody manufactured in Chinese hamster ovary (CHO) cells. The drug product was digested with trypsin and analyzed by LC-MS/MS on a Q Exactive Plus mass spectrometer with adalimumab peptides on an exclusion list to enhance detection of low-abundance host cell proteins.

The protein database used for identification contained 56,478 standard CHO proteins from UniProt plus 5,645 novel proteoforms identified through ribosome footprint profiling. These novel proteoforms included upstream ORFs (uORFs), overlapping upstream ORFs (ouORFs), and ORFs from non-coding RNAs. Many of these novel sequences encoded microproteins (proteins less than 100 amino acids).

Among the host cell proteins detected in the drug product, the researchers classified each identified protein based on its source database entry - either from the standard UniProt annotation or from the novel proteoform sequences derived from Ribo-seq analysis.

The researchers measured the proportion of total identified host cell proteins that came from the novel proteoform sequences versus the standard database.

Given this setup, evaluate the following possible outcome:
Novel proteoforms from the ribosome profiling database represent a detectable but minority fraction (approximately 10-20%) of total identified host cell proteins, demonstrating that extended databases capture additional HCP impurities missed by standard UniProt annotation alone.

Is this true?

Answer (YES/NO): NO